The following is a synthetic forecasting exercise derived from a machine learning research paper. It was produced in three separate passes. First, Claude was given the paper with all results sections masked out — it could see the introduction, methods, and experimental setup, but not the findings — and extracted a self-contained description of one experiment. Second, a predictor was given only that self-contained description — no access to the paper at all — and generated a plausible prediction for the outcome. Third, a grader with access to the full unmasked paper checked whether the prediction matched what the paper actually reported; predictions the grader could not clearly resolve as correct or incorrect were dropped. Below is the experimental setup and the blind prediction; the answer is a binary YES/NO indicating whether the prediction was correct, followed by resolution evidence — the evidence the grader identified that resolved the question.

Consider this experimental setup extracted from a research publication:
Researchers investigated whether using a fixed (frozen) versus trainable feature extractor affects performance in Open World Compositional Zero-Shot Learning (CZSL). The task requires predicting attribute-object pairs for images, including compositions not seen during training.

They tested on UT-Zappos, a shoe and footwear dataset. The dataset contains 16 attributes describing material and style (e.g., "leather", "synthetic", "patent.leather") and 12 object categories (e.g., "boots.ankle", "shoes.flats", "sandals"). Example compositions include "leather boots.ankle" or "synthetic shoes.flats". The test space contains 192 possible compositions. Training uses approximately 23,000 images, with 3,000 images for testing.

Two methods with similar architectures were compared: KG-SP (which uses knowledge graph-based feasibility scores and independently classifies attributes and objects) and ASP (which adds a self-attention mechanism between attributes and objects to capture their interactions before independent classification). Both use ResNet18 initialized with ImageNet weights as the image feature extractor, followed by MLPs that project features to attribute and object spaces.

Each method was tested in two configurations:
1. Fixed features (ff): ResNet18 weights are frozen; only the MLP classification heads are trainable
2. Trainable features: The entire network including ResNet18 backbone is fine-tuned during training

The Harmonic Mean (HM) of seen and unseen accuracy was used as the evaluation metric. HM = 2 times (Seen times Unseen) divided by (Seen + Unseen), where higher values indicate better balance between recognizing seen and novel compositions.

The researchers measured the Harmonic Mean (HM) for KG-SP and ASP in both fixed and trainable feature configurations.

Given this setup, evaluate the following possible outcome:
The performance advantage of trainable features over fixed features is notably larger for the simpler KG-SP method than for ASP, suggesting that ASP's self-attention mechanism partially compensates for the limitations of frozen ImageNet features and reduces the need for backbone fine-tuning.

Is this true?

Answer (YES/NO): NO